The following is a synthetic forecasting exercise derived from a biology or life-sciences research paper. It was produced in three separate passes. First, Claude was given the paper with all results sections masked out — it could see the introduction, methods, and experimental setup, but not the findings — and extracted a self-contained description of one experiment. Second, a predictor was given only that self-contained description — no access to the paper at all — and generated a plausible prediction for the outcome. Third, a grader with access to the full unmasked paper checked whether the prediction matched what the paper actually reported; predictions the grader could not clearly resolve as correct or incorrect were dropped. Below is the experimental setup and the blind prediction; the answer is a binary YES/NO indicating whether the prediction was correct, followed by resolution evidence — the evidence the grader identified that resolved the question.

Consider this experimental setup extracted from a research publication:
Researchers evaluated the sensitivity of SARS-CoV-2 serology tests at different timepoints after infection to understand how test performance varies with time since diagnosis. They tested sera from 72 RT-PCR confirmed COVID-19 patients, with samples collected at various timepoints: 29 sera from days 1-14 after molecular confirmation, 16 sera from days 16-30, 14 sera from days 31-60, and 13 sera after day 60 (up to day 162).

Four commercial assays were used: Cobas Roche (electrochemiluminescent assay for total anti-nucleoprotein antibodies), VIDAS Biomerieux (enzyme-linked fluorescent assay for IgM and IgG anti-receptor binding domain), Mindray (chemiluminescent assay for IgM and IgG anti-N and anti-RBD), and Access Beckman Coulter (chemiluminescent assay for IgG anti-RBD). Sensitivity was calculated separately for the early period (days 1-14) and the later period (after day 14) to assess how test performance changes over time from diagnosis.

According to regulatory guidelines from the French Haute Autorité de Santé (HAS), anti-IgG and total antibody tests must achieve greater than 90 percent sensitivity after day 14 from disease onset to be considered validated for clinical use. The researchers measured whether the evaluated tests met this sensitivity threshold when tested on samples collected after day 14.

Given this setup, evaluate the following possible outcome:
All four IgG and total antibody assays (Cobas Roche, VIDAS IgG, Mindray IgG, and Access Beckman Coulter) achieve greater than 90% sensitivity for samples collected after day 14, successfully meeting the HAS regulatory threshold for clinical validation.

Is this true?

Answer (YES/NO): NO